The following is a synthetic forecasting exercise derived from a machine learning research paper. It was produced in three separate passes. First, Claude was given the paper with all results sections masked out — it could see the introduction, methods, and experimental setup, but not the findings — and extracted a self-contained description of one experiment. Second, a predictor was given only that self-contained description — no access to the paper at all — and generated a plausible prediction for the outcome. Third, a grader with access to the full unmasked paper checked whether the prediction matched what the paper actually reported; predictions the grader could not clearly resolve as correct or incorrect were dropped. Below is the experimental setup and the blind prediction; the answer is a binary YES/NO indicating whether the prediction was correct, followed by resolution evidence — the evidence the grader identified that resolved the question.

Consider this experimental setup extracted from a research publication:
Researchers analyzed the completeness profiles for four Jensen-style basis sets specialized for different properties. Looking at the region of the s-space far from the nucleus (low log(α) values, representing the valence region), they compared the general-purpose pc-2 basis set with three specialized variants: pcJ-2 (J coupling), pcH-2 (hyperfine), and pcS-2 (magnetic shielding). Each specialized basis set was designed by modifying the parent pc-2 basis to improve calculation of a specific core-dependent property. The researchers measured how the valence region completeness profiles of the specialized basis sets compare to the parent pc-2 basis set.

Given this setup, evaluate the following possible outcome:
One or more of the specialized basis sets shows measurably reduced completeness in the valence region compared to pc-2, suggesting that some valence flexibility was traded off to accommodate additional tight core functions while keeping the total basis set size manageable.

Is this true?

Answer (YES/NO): NO